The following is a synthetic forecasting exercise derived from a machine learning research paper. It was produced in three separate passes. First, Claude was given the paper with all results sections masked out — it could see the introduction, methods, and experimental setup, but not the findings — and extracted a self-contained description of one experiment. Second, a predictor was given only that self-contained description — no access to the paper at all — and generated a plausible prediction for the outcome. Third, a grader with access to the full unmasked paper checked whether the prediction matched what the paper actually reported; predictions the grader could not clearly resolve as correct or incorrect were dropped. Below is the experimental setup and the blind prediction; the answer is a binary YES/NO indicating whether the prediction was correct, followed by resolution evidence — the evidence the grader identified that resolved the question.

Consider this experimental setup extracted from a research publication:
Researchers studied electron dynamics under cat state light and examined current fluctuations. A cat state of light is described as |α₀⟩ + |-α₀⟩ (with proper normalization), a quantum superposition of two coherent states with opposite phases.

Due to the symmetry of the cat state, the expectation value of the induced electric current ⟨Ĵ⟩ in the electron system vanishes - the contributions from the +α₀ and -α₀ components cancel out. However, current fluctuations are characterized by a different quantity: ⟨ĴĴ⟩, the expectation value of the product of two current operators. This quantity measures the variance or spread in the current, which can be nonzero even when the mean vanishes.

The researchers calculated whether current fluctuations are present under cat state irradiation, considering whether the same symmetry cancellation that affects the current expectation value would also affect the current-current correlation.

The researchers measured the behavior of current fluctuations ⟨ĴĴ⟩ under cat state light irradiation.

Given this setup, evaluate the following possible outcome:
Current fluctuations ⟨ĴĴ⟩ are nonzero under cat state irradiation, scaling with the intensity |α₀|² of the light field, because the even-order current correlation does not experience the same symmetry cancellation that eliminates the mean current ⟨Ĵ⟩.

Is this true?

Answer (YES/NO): NO